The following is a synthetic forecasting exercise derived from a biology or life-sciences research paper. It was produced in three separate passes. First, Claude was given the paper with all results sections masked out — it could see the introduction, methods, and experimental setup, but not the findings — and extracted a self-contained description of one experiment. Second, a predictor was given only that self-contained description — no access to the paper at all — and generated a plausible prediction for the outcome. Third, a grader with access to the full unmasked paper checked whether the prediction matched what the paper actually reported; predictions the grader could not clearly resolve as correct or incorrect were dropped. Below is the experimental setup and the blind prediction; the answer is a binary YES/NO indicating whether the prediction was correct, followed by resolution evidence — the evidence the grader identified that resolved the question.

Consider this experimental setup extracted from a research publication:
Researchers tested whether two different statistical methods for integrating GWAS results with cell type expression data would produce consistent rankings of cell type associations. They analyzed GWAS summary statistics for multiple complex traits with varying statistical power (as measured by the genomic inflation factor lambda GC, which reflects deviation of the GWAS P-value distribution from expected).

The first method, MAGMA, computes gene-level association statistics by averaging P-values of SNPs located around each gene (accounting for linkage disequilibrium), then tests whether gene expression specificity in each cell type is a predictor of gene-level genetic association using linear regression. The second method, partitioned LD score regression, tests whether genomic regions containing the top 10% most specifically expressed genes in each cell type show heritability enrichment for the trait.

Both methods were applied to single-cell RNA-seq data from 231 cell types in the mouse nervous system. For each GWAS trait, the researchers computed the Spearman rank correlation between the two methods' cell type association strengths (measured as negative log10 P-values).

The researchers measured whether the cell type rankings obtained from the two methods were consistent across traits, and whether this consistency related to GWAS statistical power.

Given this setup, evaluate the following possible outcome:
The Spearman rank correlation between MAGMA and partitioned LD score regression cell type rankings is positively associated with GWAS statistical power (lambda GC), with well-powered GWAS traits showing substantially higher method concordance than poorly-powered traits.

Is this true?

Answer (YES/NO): YES